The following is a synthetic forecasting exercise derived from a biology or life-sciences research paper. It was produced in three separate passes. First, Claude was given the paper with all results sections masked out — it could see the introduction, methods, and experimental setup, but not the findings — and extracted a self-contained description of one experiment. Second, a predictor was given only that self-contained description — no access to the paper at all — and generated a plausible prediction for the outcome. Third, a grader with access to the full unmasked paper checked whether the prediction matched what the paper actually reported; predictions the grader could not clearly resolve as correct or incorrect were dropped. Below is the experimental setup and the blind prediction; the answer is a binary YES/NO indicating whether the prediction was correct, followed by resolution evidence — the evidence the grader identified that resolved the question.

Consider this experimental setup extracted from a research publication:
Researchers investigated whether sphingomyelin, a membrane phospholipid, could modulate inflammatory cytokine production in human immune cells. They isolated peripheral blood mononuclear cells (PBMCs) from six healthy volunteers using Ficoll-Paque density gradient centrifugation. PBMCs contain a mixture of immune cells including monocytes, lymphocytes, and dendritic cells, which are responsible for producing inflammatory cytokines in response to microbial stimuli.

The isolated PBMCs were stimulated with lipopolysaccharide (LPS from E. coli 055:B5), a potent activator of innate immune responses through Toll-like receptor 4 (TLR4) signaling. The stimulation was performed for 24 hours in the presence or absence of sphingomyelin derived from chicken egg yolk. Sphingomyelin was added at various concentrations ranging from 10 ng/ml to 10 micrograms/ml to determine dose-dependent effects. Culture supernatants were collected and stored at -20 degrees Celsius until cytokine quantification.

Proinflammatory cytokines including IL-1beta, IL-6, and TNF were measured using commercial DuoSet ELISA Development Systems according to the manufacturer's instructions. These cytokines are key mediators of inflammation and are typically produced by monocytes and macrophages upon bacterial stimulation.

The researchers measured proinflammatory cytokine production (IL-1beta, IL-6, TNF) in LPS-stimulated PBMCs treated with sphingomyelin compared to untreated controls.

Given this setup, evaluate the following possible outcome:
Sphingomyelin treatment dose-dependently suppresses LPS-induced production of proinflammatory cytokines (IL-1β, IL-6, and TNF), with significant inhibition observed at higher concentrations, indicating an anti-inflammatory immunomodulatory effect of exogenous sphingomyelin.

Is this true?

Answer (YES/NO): NO